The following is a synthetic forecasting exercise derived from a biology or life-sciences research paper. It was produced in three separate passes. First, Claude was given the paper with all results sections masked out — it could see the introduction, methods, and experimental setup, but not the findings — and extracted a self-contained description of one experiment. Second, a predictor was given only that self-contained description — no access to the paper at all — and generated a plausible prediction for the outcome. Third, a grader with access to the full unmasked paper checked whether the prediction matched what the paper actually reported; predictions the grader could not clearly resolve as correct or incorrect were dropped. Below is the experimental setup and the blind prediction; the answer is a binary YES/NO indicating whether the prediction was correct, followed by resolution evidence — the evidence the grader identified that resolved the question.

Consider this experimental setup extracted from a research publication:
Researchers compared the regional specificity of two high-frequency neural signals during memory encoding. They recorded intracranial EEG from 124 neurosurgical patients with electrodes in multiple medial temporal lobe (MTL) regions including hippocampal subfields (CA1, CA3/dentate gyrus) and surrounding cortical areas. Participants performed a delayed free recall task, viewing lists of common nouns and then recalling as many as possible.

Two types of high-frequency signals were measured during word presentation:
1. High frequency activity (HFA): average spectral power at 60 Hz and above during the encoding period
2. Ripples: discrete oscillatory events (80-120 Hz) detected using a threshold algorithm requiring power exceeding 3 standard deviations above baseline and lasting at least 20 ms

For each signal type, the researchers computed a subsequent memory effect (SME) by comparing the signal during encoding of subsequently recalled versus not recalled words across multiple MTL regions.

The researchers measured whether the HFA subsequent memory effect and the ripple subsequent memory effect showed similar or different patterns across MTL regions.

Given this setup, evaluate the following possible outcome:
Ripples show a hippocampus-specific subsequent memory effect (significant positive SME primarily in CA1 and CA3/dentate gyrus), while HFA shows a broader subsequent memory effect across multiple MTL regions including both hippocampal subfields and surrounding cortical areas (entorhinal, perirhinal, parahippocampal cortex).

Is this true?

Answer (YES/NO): NO